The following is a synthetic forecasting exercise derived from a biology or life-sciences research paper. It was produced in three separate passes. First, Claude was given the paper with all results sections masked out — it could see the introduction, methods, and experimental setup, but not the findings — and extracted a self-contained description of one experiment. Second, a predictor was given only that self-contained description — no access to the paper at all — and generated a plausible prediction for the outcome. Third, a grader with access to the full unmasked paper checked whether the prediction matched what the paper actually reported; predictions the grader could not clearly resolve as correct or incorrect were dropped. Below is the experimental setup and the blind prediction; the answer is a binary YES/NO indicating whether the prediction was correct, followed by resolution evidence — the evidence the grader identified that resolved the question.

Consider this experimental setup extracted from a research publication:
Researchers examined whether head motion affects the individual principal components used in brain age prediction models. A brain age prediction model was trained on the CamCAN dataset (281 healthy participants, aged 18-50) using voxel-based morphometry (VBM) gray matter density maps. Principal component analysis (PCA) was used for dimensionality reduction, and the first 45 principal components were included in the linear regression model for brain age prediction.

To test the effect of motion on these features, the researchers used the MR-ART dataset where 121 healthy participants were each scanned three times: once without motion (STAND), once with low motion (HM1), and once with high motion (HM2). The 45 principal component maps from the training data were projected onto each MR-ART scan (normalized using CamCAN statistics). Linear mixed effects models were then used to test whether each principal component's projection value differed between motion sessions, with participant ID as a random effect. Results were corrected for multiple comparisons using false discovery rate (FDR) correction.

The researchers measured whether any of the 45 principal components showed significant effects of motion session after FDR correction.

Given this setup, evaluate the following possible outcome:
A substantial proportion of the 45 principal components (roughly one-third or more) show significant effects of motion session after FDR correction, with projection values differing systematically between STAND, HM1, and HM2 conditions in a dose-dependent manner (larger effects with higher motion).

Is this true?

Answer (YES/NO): YES